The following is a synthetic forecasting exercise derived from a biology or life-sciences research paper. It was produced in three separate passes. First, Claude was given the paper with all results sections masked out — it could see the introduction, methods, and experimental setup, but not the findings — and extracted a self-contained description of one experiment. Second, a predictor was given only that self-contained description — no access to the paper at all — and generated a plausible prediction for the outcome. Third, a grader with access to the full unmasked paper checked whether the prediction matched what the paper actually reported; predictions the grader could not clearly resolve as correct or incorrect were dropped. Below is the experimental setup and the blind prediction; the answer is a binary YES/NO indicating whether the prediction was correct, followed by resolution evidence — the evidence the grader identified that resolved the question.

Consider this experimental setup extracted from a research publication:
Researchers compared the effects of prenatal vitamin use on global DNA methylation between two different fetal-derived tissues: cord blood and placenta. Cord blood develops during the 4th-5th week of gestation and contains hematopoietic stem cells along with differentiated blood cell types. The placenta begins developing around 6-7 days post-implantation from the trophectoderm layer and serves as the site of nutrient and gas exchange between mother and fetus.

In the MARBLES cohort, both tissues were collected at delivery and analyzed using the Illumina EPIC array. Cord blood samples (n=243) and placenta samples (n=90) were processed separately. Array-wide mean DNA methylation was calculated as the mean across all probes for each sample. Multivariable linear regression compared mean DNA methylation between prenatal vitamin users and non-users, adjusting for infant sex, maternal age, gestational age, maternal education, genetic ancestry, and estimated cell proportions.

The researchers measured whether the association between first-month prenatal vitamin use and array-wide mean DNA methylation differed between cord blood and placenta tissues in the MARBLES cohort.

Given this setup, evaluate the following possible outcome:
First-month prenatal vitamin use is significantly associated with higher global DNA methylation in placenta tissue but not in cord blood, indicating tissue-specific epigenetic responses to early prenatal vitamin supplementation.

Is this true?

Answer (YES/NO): NO